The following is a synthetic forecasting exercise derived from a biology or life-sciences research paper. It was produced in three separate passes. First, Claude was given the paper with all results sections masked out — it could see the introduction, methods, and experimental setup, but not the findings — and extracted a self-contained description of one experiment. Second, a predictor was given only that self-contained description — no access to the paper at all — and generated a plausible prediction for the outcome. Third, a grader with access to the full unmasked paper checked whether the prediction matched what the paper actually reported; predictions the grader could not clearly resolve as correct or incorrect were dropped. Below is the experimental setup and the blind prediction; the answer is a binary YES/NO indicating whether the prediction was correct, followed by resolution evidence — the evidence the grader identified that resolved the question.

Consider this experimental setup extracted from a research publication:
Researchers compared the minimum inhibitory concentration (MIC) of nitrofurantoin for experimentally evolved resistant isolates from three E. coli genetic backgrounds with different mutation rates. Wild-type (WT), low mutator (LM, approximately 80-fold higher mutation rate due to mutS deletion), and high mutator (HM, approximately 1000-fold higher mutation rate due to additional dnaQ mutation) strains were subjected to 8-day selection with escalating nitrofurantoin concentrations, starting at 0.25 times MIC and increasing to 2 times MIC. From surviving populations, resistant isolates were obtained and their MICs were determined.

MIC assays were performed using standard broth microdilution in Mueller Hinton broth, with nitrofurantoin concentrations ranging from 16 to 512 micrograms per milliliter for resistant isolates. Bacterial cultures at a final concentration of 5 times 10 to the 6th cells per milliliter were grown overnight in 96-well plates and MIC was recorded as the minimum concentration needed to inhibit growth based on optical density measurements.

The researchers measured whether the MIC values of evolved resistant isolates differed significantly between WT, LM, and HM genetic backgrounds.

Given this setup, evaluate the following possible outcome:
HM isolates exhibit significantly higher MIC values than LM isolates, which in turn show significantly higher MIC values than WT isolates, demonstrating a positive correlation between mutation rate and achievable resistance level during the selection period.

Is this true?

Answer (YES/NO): NO